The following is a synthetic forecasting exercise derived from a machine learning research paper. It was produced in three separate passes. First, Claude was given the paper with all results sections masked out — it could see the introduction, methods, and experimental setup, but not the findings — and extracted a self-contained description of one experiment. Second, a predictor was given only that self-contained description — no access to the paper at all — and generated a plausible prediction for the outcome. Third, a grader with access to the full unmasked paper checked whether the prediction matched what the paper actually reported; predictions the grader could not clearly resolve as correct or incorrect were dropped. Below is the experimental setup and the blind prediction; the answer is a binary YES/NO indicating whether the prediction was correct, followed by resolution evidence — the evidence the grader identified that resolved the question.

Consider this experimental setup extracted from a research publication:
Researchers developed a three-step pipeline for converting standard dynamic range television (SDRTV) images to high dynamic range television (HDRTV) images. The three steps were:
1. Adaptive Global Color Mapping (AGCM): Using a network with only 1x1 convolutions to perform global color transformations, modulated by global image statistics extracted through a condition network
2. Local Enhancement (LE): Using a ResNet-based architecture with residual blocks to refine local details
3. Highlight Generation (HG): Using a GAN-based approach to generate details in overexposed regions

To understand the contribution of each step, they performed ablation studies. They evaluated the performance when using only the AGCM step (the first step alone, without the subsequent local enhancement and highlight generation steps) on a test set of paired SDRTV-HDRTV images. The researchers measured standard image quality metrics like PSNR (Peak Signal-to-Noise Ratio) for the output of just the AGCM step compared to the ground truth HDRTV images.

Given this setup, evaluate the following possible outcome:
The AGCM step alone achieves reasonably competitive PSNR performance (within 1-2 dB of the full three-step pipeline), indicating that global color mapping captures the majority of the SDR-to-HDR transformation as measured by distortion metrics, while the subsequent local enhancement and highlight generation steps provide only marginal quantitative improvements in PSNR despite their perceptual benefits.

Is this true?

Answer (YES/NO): YES